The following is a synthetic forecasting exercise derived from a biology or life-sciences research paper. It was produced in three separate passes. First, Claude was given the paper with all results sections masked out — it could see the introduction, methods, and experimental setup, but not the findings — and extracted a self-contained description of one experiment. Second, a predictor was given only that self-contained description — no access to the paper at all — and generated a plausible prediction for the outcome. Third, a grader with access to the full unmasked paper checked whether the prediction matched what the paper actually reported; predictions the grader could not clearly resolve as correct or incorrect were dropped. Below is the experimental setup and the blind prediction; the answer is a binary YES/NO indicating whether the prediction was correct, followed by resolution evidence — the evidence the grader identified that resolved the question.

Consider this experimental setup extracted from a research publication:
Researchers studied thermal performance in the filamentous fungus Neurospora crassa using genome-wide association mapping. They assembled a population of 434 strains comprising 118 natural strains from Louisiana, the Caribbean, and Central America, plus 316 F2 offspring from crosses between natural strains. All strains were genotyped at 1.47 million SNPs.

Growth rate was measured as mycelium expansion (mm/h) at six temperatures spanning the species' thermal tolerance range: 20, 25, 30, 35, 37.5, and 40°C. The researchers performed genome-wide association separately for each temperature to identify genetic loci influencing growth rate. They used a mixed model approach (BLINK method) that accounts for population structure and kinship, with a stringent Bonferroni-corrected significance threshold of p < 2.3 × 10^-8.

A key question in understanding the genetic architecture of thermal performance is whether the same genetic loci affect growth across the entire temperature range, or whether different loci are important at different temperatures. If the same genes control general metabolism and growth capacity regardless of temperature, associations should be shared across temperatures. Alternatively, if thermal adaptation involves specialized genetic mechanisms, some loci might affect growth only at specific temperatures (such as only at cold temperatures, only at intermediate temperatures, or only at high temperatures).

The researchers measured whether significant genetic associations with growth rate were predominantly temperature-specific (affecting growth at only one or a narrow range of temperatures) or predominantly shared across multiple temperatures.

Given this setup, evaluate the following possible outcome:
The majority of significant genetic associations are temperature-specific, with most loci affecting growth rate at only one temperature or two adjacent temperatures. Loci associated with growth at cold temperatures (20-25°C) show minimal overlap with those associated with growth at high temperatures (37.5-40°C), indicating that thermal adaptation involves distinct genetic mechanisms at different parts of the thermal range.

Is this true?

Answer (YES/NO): YES